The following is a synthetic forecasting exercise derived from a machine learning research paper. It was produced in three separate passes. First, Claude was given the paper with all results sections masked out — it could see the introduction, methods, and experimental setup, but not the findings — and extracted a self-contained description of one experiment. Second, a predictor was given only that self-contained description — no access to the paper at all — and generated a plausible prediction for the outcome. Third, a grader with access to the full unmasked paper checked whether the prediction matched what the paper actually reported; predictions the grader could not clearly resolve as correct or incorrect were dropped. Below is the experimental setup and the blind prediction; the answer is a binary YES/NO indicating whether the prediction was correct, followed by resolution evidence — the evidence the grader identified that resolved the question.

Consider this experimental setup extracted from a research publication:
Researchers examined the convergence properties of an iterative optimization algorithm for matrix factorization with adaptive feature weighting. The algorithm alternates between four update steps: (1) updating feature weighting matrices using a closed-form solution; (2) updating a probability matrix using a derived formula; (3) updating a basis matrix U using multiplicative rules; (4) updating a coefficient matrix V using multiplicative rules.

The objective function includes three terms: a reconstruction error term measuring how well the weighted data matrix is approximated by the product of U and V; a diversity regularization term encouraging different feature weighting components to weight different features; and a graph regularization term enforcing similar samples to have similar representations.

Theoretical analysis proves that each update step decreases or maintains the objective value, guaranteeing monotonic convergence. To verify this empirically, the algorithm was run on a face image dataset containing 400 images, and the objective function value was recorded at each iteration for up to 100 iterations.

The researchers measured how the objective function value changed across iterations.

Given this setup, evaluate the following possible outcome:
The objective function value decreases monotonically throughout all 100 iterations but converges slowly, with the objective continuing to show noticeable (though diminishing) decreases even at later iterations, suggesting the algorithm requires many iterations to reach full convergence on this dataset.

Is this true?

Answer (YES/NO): NO